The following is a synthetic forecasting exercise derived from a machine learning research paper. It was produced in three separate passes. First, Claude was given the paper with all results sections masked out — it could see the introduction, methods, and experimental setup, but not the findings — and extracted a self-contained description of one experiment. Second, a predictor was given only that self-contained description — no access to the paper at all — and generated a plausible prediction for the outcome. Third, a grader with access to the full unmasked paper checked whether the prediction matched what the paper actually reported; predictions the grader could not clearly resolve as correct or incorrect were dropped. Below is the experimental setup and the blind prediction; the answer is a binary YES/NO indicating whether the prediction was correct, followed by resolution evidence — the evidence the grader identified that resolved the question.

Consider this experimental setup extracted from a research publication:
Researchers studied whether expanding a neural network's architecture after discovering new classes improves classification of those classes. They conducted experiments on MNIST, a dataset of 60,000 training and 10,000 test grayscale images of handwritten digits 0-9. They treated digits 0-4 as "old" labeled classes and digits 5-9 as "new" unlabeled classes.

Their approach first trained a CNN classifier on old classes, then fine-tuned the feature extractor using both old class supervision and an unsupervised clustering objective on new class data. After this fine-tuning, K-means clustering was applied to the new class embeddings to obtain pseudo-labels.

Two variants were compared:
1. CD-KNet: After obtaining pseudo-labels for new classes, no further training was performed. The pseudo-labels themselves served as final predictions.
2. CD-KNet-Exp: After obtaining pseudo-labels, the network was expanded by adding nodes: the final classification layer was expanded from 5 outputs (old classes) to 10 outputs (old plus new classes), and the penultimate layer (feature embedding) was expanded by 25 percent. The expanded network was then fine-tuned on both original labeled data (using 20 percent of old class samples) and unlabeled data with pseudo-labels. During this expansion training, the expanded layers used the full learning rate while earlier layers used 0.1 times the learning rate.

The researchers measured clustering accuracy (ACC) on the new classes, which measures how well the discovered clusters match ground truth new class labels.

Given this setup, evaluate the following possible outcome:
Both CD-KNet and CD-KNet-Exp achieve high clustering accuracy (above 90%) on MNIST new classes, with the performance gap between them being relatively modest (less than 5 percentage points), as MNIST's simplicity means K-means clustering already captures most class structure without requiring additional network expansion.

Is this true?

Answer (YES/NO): NO